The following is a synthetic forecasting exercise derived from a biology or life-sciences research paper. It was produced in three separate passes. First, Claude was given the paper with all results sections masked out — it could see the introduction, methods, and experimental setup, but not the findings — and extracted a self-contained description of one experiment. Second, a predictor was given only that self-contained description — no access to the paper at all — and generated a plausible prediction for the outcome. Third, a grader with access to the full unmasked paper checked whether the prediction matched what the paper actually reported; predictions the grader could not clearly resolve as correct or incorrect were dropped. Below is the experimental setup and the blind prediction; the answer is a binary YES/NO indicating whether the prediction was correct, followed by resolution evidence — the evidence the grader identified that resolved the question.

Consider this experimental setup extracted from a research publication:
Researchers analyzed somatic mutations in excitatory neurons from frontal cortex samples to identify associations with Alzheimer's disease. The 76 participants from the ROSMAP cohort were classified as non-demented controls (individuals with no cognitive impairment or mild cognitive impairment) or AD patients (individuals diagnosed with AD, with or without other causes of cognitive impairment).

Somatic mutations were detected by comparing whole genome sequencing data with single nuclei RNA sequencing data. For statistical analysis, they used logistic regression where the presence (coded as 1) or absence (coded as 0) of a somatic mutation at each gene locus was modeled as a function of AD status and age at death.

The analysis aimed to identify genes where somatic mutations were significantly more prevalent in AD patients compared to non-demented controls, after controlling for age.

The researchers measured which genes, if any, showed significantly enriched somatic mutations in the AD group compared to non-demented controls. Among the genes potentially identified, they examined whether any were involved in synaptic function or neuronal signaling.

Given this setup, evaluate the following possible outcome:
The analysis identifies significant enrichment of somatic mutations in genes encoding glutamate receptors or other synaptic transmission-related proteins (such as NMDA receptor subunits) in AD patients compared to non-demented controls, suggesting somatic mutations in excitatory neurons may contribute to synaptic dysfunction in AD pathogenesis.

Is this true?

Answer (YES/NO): NO